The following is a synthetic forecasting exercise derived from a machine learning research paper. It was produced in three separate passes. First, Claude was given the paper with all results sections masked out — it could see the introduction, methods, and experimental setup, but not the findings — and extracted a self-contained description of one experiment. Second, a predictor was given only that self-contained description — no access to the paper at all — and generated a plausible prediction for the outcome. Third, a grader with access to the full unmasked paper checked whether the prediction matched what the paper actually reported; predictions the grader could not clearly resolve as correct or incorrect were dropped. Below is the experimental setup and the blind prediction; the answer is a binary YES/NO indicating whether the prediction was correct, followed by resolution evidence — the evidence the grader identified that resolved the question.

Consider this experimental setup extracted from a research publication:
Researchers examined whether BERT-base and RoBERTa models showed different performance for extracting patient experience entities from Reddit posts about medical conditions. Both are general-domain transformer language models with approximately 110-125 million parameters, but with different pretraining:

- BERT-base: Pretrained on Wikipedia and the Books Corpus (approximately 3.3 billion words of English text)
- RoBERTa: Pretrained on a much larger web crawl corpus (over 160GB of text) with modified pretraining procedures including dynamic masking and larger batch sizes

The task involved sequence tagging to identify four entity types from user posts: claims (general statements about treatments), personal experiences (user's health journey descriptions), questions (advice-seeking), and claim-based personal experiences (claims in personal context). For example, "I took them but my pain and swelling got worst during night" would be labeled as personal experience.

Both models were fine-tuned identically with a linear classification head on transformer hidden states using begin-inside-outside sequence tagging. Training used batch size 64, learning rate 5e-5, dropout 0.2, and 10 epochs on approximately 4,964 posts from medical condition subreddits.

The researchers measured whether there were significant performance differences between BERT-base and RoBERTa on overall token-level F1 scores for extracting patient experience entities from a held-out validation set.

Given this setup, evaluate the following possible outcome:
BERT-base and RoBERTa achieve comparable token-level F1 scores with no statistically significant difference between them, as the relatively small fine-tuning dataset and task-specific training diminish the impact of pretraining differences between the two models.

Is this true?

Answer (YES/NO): YES